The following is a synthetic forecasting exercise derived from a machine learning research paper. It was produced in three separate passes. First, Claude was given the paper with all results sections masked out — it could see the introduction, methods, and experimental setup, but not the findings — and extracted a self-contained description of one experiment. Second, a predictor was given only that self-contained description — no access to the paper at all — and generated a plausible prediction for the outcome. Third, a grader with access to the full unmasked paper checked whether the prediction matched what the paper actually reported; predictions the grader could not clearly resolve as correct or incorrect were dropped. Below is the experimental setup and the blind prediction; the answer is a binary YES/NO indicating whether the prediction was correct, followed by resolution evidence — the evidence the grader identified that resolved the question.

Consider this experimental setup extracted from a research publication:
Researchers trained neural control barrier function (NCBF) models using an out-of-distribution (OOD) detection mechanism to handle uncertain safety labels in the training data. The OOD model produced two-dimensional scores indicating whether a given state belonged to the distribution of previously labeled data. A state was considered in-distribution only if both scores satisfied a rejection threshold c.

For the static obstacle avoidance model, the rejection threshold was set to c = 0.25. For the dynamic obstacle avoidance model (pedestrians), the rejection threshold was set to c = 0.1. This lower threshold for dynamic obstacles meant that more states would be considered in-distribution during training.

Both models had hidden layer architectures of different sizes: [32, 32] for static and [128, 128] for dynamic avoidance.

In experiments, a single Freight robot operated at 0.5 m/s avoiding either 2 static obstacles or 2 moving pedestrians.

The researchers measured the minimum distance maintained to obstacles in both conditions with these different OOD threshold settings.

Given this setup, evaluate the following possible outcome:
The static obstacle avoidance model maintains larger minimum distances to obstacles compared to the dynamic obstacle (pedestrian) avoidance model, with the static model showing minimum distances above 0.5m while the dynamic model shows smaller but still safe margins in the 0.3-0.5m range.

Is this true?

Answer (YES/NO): NO